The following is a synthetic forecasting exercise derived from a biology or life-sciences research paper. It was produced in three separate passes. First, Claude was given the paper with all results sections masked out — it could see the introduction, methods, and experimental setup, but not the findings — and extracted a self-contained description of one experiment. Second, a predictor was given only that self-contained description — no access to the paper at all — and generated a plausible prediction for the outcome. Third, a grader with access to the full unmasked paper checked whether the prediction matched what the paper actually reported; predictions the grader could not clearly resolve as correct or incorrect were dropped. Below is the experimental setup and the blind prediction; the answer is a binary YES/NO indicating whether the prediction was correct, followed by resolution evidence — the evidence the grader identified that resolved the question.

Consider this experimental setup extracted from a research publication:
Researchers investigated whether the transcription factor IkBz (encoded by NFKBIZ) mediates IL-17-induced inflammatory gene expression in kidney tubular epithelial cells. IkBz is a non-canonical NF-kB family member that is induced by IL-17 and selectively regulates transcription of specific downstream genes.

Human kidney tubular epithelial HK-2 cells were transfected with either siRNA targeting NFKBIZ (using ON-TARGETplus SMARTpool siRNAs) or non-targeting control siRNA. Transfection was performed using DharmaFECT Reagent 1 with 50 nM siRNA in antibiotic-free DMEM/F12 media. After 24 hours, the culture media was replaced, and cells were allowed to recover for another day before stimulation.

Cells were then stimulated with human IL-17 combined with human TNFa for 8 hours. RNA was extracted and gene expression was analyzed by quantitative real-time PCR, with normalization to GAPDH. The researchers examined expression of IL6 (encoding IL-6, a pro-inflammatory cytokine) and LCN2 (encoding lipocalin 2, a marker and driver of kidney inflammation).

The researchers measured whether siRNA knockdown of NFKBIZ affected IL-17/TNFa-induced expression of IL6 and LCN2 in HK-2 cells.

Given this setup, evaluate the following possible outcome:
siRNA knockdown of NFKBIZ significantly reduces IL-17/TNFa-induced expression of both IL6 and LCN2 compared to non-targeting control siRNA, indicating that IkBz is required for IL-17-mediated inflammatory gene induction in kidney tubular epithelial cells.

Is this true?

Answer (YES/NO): YES